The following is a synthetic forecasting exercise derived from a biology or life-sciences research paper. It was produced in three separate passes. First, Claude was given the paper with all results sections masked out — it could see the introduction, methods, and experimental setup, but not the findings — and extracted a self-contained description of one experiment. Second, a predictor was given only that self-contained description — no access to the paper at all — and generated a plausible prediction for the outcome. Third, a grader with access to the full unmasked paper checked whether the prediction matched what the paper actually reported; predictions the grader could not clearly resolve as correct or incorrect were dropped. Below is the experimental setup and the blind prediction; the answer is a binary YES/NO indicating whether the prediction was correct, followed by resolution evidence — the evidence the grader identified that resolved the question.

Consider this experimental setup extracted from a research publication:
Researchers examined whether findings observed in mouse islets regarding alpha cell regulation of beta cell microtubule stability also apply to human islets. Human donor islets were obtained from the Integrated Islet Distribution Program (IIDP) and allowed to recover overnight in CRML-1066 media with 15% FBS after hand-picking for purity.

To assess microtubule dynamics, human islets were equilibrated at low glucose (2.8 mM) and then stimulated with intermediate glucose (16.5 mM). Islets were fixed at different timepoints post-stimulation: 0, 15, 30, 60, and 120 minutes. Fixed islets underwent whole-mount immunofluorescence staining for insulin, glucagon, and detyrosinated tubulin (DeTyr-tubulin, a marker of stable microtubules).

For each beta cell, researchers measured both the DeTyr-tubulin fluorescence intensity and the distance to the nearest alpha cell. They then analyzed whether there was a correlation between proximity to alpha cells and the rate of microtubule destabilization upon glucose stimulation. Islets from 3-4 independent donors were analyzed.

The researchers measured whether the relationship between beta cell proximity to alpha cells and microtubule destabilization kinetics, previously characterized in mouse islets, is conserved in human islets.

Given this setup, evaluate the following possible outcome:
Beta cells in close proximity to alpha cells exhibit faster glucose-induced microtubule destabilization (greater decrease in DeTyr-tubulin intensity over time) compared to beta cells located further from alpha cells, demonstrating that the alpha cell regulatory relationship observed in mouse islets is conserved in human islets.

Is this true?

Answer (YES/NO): YES